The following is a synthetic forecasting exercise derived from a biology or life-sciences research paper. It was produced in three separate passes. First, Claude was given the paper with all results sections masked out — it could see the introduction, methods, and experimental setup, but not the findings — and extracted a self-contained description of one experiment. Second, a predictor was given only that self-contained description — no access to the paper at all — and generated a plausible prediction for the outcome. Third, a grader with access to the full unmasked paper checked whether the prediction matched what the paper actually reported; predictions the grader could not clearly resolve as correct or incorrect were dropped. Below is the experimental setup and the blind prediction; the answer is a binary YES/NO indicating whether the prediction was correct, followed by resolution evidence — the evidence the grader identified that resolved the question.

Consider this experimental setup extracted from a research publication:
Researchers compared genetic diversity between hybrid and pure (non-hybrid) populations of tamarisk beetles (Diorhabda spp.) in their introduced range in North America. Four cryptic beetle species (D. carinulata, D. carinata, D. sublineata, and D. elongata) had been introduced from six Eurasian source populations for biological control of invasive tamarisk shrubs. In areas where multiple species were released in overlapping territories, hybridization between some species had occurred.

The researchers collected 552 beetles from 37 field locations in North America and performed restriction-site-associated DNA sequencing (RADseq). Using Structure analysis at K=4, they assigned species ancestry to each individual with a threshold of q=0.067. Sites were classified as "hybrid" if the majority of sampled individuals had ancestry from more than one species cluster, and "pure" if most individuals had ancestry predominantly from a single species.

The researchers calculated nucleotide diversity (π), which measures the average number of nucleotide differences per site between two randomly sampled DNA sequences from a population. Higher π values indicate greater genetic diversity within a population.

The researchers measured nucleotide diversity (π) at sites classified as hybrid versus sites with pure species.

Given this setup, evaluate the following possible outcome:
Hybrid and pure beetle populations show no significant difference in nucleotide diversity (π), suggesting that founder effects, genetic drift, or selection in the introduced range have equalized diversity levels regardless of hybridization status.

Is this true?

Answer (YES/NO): NO